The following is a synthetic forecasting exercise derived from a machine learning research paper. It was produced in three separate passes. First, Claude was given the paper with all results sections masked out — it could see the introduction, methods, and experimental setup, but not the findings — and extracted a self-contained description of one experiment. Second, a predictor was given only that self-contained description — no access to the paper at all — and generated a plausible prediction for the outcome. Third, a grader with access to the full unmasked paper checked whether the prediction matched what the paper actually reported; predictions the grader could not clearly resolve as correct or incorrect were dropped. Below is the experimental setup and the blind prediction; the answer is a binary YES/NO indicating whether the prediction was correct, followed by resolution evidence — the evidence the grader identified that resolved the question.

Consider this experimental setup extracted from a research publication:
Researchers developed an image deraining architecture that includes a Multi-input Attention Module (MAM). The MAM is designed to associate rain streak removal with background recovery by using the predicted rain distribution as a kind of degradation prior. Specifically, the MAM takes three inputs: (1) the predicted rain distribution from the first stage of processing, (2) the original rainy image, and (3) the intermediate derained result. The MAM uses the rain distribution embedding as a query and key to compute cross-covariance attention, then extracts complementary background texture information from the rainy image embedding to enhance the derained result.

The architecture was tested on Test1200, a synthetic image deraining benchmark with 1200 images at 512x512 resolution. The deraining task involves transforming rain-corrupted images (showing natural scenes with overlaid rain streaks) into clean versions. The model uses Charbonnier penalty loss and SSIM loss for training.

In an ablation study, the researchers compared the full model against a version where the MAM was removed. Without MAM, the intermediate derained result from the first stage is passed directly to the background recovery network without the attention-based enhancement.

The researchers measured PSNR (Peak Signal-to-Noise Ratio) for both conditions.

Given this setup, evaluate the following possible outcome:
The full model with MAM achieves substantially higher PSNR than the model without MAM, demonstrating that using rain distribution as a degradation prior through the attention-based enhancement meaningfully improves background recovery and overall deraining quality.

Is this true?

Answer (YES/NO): YES